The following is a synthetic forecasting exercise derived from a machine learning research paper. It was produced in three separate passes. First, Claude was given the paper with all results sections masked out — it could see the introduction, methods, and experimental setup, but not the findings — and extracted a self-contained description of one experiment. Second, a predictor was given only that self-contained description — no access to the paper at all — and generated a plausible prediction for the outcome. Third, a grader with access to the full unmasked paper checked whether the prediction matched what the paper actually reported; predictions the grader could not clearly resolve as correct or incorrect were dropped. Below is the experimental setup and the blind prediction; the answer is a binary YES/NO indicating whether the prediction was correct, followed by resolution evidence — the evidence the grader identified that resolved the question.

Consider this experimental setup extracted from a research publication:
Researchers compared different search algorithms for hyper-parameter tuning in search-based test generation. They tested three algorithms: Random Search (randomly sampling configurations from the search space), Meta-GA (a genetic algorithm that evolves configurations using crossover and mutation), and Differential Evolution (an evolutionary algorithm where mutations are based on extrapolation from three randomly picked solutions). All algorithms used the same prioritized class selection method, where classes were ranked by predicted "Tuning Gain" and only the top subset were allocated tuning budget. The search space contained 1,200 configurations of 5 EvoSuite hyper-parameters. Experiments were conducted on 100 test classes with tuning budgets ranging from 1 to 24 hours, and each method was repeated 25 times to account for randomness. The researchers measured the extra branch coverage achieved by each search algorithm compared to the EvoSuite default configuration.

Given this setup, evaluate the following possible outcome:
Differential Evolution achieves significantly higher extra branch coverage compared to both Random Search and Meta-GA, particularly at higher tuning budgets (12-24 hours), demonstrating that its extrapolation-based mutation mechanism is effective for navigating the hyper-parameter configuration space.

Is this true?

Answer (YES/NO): NO